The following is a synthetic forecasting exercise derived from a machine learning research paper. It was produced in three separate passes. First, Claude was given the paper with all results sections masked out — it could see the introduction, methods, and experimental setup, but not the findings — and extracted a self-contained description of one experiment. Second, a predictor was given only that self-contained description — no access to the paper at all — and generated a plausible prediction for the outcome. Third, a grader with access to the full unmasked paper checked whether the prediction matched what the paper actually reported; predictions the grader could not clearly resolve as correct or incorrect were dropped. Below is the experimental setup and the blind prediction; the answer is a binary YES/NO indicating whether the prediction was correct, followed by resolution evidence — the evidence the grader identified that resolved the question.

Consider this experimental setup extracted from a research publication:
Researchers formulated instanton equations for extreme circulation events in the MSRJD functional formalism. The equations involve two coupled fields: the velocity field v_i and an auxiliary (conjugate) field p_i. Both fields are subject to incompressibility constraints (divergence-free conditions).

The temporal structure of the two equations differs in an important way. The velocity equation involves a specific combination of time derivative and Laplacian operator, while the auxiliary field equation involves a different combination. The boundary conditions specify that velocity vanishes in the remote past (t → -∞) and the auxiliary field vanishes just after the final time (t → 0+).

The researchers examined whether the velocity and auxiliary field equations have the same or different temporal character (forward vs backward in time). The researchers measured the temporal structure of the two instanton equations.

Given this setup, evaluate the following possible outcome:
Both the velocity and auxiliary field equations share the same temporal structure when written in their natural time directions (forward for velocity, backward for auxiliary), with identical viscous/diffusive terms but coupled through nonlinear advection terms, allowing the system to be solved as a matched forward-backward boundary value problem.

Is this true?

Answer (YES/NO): NO